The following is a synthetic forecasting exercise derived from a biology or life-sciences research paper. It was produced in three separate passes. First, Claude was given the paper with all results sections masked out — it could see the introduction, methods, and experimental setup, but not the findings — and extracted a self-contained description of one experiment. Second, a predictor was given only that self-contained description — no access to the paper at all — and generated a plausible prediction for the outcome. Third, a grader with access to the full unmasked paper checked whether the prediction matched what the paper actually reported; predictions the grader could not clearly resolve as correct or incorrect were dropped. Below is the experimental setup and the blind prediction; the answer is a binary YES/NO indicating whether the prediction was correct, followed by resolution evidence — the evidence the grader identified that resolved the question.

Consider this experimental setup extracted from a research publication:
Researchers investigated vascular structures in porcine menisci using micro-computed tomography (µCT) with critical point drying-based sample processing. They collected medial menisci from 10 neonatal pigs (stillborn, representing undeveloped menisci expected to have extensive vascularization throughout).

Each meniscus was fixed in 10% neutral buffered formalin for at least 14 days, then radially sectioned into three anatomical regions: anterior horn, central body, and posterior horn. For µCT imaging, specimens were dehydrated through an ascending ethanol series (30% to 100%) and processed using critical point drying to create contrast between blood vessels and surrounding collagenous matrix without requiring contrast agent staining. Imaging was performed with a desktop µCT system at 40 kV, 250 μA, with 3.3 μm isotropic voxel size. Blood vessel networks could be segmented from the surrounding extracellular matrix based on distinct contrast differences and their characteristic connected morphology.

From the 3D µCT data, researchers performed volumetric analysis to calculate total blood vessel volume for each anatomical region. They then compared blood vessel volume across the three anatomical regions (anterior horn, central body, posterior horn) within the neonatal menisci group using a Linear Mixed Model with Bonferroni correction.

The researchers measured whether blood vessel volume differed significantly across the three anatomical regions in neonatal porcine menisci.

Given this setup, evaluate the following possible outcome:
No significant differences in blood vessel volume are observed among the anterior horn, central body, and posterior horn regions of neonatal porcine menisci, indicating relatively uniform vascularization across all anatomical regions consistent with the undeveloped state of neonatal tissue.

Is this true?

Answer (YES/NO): YES